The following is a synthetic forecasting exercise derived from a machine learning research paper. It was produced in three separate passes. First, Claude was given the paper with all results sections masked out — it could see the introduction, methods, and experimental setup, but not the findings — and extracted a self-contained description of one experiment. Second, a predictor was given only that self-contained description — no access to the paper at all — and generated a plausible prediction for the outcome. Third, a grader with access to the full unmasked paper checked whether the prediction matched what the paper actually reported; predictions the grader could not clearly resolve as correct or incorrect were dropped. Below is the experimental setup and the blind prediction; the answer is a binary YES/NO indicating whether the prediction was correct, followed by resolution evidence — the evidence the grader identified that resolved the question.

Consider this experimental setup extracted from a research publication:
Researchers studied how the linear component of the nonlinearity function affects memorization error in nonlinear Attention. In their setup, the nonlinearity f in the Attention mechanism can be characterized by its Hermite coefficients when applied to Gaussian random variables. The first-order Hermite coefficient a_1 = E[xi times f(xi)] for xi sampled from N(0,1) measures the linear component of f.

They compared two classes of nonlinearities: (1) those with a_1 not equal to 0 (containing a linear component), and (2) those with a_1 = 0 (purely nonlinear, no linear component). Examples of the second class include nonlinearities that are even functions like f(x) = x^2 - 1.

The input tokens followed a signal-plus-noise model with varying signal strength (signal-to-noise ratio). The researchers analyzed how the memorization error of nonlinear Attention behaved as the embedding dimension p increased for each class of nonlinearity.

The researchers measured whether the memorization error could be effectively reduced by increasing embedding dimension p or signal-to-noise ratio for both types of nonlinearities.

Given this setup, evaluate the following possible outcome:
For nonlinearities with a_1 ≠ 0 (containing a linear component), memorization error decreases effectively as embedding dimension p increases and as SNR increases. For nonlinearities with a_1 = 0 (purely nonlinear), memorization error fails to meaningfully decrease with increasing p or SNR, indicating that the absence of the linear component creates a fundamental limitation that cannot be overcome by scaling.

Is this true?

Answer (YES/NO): YES